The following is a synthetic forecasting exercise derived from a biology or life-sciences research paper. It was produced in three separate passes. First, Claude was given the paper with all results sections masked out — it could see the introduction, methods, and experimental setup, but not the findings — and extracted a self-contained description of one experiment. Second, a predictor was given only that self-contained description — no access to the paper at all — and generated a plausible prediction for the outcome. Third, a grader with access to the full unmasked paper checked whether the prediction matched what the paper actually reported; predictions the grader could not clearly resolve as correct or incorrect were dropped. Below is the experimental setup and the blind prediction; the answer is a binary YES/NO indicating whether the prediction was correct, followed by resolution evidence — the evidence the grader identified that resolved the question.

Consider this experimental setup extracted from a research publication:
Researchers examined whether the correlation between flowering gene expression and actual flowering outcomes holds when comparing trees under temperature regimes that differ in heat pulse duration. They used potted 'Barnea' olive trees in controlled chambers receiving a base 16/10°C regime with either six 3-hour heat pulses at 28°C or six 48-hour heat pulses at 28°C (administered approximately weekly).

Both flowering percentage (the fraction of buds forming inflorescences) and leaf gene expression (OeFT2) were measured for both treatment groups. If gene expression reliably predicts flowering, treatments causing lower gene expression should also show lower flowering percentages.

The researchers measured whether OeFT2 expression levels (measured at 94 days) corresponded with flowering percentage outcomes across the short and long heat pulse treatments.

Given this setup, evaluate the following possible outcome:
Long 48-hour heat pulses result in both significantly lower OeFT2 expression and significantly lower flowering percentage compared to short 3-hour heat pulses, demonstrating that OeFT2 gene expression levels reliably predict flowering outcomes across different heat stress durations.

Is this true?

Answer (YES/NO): YES